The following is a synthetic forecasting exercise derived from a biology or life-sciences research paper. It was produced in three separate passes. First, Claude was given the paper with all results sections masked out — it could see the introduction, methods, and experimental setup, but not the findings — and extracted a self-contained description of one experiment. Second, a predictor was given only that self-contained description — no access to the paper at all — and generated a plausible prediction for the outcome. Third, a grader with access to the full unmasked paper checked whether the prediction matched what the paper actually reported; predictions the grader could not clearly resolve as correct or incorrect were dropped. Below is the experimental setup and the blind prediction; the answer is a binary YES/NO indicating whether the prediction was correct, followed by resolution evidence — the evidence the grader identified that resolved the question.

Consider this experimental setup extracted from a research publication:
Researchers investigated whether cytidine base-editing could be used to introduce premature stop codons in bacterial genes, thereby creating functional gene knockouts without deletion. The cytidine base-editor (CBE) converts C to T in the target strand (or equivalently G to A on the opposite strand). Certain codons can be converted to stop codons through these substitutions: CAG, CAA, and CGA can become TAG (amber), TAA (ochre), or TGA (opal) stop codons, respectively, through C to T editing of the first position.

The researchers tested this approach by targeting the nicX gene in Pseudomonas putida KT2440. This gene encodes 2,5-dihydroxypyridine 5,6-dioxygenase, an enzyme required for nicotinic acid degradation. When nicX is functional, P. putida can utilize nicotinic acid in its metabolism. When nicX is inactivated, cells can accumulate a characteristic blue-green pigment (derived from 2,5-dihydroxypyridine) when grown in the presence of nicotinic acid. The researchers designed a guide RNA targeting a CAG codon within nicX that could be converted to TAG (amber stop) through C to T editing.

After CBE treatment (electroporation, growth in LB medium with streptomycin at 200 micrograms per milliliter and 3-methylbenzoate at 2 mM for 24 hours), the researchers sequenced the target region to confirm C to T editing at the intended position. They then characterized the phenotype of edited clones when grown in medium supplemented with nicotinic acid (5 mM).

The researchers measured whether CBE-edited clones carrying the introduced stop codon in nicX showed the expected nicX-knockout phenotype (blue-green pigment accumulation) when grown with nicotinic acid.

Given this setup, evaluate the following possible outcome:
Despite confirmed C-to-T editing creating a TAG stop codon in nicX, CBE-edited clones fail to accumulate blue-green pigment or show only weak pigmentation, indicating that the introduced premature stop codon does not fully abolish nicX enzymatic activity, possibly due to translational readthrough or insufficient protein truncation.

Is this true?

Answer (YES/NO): NO